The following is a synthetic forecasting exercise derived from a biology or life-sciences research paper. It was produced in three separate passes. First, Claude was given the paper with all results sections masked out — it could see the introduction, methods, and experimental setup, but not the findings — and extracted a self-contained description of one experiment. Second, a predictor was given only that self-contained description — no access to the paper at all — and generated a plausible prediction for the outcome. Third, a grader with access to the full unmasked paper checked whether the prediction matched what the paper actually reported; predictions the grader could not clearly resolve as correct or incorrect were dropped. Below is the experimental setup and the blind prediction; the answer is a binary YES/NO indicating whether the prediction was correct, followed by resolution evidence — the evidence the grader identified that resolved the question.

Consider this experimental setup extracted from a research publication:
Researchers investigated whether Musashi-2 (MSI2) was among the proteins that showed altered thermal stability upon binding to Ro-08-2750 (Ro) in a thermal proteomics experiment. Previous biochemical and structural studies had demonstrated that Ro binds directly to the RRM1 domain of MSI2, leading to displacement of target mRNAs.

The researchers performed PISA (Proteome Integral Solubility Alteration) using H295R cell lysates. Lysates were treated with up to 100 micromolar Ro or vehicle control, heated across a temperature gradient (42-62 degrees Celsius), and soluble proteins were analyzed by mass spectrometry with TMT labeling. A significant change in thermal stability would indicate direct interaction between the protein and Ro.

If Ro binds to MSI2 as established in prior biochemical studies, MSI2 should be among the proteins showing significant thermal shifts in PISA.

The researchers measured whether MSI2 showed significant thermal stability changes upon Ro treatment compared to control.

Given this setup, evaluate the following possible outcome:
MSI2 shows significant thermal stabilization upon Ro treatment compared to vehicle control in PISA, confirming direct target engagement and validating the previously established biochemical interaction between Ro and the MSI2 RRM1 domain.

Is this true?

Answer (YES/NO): NO